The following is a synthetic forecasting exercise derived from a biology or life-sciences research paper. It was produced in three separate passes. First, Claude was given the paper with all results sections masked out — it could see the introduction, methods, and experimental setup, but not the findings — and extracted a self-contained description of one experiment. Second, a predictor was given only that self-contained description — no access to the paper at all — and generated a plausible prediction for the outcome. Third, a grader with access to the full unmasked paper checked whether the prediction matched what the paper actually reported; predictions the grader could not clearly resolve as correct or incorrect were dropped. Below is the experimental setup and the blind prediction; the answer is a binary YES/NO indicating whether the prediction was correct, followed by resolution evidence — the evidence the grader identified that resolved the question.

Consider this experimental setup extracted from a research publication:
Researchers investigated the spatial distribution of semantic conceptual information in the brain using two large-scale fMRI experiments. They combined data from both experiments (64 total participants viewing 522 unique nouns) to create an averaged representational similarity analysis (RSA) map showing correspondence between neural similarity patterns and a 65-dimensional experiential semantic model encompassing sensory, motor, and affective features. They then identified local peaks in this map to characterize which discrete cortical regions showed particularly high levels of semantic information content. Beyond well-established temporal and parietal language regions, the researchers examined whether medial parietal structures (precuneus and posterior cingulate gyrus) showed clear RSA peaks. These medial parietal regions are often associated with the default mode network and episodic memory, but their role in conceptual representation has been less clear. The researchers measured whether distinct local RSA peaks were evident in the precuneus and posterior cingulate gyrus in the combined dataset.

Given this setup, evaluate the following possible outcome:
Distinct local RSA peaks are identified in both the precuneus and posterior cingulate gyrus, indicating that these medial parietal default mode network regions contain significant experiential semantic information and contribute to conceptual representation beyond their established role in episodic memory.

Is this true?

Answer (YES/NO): YES